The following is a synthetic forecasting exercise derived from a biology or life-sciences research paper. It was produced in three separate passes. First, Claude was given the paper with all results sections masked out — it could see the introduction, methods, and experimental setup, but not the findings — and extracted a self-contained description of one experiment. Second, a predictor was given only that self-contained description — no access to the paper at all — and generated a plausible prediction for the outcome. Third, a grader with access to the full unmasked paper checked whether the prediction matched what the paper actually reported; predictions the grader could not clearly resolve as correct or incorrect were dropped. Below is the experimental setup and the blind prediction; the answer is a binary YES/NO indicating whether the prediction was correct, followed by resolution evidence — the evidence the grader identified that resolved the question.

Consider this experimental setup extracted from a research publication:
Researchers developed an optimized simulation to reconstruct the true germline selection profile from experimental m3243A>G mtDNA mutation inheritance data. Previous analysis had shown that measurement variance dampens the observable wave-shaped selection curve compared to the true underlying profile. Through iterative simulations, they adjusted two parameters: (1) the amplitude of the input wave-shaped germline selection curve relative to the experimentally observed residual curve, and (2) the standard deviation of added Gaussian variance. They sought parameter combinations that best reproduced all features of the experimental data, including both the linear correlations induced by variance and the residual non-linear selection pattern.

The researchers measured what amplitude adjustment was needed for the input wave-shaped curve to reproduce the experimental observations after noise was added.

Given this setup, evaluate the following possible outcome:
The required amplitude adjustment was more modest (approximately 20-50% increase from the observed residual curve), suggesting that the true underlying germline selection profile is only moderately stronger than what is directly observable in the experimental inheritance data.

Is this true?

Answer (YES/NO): NO